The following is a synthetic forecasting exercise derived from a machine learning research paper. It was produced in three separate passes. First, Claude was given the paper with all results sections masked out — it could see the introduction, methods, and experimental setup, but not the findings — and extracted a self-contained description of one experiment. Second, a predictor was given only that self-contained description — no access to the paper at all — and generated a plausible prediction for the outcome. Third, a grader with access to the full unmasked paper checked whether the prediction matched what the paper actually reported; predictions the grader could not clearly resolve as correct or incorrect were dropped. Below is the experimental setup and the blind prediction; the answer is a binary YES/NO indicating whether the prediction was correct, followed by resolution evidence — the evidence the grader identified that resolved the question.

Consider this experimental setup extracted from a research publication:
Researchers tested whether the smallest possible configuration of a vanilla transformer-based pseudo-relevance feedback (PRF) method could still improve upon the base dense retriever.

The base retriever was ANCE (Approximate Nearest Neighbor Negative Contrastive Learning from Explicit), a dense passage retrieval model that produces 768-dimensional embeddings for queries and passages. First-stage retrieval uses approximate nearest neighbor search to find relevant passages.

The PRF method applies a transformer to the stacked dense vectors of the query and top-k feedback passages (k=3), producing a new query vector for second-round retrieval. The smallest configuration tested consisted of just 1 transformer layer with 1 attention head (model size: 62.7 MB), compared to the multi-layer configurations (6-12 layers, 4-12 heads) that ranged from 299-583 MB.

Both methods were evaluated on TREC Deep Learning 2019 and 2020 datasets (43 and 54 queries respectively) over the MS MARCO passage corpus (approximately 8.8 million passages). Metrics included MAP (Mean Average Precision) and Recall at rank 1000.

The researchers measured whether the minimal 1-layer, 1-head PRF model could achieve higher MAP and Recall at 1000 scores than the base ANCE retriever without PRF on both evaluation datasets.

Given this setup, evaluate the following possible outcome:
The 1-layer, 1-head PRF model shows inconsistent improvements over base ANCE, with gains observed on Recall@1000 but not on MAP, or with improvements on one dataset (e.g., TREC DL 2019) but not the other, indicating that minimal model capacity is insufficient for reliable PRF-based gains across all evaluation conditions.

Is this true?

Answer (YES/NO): NO